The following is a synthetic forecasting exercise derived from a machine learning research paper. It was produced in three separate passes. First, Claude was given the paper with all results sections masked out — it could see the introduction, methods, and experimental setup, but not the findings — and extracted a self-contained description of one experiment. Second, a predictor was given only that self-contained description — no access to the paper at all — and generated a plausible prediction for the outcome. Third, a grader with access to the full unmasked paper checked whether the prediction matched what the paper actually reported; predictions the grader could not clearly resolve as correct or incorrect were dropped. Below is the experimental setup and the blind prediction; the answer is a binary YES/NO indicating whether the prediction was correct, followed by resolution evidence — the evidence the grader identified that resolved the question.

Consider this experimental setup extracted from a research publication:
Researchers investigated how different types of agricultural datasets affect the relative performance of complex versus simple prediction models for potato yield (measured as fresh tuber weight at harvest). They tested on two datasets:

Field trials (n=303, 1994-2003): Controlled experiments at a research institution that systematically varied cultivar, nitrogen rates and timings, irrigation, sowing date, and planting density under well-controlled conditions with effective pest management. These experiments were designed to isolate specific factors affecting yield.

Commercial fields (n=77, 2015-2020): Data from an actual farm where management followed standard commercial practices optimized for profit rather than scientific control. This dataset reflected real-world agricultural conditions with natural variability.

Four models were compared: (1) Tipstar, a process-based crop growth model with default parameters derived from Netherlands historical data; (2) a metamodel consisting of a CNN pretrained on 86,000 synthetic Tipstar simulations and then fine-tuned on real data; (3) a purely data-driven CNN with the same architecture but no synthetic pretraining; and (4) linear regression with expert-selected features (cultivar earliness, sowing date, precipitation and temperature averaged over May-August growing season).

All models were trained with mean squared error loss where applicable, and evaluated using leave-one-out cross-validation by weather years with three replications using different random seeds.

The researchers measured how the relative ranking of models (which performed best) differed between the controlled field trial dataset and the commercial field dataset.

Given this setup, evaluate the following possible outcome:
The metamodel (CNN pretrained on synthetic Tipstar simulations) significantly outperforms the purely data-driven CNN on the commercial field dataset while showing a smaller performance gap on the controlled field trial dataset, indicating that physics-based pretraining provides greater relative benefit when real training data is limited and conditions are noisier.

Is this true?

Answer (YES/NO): NO